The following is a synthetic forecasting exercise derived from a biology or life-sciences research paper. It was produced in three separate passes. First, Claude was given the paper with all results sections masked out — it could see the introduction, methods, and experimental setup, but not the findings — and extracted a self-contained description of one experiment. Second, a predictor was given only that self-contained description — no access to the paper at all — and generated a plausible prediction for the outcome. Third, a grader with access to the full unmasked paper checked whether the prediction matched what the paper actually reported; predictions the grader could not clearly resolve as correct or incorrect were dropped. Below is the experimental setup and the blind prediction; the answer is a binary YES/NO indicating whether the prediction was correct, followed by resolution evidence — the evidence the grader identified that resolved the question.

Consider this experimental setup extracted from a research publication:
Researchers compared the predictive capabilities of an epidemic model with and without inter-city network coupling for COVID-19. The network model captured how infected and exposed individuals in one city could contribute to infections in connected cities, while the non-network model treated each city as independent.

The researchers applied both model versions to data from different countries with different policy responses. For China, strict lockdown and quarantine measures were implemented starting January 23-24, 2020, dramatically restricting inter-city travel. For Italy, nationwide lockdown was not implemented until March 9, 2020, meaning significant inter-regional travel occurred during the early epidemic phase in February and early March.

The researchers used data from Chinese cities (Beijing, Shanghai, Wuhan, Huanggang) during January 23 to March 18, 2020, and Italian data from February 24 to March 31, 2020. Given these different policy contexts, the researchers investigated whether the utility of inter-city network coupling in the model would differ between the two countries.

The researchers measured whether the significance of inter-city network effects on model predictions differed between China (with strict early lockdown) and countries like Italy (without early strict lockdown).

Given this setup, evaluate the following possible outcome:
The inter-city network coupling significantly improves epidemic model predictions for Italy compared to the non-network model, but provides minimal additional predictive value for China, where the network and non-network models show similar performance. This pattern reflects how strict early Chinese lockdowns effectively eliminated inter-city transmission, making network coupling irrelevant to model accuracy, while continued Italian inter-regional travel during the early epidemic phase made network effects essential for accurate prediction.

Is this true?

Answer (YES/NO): NO